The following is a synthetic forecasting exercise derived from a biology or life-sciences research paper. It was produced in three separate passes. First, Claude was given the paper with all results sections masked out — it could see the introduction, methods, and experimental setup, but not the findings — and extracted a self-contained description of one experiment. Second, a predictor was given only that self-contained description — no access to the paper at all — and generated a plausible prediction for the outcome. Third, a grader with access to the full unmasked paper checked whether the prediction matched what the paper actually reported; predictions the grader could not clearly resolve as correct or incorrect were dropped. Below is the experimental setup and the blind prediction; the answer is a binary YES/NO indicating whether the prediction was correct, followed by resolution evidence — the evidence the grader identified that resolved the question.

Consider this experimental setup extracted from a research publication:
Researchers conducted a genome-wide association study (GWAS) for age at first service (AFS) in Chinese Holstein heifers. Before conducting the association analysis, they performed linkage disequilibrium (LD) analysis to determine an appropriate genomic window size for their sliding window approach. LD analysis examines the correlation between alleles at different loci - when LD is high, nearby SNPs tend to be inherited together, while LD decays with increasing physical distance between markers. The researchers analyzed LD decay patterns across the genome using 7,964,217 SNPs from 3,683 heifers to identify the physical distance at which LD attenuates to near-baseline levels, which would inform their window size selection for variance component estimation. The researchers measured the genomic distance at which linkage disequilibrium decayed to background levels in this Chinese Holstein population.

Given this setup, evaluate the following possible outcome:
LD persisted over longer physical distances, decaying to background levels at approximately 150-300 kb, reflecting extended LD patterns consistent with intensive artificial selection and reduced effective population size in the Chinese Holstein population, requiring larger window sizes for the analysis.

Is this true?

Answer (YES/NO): YES